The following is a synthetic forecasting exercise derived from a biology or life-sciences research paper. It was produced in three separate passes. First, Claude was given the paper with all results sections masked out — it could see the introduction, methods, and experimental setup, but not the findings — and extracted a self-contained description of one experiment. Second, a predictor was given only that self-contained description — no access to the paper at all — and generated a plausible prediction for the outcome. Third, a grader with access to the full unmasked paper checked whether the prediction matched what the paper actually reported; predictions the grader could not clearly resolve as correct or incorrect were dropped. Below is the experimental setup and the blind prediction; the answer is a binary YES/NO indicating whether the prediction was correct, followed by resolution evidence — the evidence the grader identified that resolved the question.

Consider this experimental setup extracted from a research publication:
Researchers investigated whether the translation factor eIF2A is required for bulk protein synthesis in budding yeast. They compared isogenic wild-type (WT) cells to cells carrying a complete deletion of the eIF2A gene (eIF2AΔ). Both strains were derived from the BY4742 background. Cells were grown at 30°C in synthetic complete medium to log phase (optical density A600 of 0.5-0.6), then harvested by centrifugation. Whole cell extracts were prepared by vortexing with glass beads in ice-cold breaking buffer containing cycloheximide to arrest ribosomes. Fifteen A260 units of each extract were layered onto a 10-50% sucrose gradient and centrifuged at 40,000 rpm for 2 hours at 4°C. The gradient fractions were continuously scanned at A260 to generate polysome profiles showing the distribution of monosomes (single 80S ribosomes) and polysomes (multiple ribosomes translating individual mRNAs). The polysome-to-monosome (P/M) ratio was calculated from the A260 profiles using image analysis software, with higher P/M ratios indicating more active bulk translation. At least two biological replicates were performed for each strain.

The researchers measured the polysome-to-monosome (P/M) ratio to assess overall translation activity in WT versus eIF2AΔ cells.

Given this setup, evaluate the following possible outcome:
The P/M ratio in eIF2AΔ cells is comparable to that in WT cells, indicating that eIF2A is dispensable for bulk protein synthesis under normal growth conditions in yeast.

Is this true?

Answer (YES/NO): YES